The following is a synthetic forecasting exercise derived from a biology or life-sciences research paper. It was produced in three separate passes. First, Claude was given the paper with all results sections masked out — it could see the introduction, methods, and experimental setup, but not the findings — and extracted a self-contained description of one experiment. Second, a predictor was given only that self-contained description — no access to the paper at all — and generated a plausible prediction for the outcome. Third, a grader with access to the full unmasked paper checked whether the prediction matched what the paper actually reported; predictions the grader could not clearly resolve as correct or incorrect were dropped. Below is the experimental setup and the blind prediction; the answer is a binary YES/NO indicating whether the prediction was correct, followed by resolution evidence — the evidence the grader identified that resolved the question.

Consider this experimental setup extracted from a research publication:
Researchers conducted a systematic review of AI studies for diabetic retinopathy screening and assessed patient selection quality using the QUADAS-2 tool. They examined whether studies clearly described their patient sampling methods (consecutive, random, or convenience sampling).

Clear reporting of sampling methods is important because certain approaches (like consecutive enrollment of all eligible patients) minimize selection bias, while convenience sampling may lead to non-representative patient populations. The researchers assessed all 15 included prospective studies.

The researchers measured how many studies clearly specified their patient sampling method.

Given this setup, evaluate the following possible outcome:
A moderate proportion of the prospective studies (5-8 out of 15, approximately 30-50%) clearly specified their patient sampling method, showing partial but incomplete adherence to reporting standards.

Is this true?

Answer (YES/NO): NO